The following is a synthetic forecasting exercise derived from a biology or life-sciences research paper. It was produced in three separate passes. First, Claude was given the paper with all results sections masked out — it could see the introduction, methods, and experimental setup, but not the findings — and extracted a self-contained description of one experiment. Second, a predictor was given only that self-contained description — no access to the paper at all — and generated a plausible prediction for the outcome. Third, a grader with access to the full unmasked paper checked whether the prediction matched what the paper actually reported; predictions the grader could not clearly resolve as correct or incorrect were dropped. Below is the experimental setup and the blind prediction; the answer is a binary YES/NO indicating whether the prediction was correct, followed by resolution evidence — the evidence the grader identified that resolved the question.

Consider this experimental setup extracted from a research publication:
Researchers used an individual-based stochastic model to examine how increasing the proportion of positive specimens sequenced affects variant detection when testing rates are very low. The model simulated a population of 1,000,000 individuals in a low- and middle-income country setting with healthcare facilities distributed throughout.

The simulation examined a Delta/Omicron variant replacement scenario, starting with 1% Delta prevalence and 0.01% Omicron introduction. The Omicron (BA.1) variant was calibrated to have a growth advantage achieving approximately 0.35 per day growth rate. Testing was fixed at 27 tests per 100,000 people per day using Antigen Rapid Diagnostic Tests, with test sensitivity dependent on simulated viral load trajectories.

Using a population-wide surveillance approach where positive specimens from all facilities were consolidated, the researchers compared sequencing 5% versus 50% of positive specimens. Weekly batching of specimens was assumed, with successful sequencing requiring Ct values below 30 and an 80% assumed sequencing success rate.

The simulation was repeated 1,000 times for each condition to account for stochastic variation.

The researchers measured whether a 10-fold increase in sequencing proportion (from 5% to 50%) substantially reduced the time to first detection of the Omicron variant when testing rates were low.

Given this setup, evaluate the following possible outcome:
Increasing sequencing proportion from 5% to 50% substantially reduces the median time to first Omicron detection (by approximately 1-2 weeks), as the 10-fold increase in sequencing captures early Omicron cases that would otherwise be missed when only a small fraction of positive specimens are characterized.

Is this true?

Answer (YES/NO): NO